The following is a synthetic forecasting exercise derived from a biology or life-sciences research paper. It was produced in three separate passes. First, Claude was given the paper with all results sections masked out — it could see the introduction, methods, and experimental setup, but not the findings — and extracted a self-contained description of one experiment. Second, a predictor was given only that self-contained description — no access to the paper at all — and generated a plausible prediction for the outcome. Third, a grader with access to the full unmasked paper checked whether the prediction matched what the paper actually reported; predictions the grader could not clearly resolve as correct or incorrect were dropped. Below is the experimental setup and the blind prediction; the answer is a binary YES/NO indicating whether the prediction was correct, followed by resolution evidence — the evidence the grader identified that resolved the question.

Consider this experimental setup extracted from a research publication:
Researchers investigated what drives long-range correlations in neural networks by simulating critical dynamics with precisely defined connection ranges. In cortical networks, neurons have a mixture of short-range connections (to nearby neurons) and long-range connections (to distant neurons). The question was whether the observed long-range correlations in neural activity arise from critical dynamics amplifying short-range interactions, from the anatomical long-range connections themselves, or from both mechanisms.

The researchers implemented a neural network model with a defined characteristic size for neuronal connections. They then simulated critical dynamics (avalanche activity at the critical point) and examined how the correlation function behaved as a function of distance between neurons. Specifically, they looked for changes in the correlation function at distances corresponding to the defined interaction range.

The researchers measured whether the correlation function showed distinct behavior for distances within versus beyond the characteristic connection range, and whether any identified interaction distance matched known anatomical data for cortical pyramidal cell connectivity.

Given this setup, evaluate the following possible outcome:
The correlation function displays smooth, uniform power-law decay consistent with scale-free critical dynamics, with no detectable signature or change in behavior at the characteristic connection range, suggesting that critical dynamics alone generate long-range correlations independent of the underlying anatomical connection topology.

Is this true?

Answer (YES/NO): NO